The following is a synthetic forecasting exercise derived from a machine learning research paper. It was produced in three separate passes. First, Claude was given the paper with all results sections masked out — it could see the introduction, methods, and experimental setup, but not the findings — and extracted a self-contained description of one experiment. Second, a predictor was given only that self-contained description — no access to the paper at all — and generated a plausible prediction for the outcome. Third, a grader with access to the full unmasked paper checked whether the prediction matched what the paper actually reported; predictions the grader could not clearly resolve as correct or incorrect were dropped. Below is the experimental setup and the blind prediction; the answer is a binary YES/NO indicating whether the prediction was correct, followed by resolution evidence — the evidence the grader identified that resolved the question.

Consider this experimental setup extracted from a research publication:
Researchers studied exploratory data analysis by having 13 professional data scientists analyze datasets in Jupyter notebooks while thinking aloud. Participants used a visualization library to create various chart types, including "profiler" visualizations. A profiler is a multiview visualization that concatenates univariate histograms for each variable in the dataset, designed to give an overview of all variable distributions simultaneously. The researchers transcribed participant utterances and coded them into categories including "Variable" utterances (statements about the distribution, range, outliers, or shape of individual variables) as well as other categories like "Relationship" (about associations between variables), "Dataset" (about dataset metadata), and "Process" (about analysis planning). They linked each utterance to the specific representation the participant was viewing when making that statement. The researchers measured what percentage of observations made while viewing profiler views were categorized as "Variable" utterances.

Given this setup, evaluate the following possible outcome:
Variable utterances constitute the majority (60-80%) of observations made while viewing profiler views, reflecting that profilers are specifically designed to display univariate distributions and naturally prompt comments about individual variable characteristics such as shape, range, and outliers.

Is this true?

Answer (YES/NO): NO